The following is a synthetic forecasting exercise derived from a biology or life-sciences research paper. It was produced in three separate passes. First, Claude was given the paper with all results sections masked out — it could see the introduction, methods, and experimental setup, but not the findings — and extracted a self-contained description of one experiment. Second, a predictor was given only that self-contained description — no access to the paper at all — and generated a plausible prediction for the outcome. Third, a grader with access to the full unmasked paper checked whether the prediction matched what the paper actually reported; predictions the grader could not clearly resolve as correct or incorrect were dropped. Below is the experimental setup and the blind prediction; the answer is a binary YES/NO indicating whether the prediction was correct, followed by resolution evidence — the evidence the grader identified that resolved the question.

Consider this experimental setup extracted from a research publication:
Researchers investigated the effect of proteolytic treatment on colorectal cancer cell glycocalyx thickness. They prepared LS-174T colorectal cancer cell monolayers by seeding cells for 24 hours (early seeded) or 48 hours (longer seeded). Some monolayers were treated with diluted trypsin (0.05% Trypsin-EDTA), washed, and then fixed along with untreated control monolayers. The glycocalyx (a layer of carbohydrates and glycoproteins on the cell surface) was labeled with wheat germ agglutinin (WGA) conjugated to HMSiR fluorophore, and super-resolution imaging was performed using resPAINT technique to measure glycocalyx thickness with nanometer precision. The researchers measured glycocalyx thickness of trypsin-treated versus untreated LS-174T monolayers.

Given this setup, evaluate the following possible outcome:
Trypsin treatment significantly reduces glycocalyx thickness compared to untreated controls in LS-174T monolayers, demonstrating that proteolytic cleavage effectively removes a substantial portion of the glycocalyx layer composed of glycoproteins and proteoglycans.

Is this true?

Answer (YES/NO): YES